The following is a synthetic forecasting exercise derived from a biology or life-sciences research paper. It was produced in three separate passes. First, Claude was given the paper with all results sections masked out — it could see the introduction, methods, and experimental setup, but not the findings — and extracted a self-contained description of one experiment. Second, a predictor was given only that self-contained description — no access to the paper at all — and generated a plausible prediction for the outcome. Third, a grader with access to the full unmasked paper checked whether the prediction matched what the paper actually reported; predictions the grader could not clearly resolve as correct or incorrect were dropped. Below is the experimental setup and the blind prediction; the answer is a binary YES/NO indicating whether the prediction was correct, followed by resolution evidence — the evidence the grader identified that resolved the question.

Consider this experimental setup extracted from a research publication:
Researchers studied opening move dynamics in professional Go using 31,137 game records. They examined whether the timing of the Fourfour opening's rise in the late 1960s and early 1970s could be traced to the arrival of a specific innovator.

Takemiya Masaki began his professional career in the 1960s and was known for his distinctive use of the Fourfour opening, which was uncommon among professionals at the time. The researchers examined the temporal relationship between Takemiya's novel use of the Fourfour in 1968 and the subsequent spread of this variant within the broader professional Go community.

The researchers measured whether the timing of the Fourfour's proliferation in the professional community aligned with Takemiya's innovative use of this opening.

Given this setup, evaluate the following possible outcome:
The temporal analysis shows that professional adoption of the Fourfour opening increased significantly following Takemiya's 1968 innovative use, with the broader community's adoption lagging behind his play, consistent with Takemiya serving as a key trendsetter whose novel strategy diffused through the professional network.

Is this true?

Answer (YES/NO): YES